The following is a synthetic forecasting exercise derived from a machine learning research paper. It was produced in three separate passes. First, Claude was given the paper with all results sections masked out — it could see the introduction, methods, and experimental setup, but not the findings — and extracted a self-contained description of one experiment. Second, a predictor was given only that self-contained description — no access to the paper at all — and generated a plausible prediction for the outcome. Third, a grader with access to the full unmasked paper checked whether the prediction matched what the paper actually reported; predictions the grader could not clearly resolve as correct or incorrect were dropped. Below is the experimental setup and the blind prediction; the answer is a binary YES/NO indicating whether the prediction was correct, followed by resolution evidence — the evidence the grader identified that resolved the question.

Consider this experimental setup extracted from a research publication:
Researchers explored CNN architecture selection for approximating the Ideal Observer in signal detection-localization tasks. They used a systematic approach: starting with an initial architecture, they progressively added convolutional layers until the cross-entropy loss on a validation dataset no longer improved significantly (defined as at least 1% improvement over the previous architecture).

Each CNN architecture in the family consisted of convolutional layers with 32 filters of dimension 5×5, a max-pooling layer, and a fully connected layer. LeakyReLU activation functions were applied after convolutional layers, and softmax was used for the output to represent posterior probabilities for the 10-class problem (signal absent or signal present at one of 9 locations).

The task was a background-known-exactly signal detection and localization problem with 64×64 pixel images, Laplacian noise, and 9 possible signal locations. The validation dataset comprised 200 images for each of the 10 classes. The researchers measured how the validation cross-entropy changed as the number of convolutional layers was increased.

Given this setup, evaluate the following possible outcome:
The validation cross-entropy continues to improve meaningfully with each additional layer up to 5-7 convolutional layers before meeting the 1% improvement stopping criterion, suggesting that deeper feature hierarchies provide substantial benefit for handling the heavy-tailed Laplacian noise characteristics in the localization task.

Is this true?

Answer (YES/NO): YES